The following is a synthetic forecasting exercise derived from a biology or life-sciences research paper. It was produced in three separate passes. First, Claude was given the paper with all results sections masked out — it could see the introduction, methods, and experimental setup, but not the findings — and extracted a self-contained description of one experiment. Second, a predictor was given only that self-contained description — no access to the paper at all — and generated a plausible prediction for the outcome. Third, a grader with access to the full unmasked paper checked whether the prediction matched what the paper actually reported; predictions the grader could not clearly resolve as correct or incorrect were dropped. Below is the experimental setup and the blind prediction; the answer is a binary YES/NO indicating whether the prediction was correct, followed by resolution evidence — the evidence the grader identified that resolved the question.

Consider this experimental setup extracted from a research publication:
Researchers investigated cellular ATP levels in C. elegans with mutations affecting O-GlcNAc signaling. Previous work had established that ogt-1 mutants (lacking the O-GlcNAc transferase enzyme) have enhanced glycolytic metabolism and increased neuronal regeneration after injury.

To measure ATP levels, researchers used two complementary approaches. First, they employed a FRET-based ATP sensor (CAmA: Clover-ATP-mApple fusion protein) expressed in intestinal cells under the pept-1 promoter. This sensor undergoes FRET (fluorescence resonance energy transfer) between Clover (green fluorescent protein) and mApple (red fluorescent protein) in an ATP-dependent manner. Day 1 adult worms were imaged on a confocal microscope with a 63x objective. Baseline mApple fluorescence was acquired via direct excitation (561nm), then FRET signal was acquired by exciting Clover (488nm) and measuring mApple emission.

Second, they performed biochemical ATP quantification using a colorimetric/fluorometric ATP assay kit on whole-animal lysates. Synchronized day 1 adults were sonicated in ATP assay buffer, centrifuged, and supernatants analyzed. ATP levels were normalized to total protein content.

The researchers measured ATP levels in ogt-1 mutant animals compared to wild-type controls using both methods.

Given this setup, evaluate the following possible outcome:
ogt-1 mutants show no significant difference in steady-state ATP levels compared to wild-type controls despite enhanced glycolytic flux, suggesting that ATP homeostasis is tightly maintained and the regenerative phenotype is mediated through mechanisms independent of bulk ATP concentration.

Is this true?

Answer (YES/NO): NO